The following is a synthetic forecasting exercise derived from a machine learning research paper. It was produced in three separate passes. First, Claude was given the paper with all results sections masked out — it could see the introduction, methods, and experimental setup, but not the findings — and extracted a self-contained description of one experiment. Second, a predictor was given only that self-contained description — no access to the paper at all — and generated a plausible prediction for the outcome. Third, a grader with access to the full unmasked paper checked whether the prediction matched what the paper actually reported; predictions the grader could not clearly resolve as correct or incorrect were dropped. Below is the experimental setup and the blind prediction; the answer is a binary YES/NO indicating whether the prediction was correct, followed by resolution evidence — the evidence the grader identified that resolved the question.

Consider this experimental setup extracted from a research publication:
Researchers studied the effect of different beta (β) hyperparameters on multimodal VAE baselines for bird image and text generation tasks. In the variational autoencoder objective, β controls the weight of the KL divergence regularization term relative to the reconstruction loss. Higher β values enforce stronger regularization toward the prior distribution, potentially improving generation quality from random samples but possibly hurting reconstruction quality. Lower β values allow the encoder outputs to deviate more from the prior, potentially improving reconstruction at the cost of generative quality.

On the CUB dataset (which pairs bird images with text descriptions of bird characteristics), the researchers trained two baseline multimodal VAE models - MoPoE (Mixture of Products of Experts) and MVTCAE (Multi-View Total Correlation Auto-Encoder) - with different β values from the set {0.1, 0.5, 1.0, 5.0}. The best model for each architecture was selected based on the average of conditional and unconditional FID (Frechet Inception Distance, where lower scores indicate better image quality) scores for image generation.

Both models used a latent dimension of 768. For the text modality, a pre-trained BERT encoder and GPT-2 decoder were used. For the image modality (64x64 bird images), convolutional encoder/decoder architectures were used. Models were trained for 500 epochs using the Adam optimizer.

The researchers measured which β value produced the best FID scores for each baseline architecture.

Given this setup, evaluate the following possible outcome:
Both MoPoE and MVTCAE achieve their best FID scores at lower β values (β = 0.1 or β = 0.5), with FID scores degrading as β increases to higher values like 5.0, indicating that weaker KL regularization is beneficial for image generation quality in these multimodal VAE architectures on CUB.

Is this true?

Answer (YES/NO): NO